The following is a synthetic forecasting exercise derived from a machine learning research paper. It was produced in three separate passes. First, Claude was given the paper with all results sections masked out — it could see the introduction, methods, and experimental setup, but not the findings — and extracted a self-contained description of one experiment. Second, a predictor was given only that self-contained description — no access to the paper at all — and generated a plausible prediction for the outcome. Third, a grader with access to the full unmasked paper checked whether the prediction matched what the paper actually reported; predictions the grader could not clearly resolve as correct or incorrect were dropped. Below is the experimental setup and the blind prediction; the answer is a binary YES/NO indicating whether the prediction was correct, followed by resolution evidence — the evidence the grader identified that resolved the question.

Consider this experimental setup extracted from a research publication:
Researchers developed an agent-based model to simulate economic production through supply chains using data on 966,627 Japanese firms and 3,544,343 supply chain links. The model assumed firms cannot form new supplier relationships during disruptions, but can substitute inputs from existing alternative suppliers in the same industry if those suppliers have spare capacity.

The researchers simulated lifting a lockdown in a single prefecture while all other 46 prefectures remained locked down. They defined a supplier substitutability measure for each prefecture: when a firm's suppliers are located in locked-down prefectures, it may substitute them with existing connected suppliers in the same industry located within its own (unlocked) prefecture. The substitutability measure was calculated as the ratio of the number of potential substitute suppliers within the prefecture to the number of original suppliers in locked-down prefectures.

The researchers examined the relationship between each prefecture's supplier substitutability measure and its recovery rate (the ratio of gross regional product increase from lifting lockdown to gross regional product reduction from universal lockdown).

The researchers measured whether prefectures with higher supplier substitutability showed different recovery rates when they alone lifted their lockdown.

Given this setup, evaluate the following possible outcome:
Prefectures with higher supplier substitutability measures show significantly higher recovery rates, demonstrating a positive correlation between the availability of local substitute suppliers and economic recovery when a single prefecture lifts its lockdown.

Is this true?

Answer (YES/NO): YES